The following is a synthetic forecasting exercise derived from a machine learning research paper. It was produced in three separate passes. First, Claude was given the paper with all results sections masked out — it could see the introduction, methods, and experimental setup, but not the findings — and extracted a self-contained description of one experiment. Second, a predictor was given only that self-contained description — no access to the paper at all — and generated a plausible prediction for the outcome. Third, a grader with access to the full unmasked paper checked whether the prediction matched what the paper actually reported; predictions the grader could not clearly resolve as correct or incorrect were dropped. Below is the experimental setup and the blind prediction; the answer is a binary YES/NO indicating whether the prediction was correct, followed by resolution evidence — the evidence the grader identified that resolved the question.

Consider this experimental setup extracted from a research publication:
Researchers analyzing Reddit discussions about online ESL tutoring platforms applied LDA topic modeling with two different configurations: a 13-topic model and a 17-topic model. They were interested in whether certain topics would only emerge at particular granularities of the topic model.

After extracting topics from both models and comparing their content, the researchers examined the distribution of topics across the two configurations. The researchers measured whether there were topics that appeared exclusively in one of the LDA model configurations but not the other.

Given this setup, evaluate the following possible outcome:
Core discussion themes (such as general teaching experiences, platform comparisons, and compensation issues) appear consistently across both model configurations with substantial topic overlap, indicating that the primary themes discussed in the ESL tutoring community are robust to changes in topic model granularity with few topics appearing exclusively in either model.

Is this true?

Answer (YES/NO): YES